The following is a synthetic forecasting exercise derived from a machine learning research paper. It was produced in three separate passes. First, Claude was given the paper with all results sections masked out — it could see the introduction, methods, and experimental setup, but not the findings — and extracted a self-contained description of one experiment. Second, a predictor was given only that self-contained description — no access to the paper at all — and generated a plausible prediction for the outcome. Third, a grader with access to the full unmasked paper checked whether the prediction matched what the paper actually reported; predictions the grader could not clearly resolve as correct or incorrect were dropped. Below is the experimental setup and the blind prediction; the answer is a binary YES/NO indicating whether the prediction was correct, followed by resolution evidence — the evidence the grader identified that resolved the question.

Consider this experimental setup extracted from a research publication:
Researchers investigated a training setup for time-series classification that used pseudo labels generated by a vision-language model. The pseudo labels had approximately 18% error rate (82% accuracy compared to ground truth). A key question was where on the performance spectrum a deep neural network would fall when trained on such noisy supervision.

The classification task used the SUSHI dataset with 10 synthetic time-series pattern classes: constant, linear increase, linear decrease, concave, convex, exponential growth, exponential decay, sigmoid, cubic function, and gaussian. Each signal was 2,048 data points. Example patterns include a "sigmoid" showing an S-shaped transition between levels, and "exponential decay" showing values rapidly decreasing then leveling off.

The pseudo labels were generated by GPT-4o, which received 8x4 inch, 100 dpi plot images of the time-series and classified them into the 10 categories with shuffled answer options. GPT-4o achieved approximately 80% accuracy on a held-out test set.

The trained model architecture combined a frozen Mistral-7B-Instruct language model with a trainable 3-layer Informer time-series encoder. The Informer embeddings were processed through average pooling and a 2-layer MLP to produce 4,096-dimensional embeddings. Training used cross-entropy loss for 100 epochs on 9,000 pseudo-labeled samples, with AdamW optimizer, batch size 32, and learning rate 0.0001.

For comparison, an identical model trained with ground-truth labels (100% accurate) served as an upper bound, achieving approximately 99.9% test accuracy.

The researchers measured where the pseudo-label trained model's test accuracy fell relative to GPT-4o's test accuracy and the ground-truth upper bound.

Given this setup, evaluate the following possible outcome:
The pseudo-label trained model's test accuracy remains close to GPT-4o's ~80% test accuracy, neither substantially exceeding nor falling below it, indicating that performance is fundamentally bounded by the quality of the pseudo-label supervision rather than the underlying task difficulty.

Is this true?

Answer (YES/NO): NO